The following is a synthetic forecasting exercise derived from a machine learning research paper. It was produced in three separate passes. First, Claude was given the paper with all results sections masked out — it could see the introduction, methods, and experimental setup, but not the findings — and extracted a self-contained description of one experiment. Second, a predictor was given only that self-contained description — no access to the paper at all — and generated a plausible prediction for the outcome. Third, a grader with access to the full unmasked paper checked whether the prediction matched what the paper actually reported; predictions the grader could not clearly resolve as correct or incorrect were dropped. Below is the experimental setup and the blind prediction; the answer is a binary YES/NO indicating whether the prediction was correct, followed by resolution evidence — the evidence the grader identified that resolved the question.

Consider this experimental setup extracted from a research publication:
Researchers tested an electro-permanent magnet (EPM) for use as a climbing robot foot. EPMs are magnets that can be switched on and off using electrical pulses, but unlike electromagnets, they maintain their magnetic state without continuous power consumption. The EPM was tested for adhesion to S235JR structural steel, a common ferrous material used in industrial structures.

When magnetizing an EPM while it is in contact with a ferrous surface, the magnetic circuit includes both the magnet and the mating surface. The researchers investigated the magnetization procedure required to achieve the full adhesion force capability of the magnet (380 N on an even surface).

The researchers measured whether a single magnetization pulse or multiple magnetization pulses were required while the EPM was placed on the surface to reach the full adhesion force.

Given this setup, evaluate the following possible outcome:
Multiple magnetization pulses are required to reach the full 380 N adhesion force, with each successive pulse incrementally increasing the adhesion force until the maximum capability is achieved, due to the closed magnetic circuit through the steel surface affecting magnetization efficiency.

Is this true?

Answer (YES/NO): YES